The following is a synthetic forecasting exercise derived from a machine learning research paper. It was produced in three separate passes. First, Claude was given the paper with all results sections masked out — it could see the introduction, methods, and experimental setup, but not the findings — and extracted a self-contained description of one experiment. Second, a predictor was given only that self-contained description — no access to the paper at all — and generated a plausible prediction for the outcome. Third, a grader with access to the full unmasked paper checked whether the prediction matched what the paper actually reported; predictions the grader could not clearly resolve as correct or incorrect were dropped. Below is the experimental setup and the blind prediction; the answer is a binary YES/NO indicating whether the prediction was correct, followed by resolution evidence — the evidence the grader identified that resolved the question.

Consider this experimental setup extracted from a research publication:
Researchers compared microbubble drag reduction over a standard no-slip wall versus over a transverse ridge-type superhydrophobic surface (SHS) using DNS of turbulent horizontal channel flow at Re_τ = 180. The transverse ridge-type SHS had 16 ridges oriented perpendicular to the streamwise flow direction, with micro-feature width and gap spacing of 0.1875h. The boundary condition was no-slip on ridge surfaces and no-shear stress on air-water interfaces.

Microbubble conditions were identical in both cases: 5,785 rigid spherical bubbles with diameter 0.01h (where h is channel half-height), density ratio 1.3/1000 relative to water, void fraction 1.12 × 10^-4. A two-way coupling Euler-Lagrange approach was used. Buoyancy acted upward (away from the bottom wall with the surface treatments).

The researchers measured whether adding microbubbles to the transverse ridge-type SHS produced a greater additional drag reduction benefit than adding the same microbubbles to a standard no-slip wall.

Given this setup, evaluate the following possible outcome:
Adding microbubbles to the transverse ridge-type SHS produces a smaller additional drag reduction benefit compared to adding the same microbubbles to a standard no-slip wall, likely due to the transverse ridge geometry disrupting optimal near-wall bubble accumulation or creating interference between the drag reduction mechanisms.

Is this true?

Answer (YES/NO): YES